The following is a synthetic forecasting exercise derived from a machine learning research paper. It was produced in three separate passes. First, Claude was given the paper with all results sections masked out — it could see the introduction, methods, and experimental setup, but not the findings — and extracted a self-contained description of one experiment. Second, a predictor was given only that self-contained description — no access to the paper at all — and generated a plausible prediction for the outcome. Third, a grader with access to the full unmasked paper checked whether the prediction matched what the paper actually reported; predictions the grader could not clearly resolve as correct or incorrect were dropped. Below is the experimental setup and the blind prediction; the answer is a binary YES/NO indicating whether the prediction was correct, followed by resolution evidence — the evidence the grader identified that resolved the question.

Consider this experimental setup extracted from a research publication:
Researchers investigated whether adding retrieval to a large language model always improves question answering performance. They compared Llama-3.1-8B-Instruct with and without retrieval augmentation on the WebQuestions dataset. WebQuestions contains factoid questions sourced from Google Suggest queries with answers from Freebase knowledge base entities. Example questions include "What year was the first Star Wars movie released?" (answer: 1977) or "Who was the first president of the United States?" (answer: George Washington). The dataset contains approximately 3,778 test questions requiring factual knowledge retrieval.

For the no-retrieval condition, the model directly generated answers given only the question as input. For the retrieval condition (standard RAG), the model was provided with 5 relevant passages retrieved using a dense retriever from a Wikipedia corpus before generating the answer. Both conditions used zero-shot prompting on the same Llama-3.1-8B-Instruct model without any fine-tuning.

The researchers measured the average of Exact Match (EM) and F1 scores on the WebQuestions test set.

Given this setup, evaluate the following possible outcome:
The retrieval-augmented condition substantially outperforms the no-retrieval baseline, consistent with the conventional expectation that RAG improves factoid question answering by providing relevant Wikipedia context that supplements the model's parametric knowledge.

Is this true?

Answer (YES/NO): NO